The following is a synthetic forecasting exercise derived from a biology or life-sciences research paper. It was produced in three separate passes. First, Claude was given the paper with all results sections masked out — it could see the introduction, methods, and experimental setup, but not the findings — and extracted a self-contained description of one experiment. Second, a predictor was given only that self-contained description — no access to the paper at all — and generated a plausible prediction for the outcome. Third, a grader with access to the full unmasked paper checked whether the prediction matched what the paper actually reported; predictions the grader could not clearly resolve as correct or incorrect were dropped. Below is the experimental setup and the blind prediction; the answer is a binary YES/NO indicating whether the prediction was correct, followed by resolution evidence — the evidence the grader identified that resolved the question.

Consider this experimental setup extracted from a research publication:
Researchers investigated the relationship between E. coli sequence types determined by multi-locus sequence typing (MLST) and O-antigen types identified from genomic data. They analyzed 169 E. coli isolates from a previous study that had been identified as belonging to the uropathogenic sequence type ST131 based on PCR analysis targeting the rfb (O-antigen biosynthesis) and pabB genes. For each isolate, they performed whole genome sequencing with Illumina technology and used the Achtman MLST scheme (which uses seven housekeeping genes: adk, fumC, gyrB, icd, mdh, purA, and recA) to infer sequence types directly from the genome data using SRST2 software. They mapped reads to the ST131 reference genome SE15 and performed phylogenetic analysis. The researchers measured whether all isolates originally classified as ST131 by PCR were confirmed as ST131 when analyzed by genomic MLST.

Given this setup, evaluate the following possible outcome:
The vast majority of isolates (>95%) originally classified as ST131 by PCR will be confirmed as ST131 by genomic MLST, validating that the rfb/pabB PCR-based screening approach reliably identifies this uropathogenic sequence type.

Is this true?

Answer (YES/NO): YES